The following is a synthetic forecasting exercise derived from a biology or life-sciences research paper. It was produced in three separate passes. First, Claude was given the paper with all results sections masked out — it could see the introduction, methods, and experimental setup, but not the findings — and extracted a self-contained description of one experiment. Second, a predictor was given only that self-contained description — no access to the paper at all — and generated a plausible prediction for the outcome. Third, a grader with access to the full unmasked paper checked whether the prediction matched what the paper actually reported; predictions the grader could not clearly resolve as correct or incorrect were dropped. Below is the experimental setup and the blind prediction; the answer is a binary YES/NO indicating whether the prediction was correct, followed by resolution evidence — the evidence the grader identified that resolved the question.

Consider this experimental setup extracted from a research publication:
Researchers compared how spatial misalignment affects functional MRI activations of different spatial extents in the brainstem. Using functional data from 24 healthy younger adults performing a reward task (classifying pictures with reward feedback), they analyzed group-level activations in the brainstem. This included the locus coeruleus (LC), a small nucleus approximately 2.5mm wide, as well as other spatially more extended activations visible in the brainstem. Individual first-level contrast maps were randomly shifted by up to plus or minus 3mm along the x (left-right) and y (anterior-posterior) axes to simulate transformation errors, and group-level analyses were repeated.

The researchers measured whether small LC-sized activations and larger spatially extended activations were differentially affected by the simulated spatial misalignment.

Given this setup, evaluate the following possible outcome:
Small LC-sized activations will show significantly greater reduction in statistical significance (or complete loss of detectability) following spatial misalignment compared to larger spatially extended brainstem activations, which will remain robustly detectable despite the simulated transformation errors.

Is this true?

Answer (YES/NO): YES